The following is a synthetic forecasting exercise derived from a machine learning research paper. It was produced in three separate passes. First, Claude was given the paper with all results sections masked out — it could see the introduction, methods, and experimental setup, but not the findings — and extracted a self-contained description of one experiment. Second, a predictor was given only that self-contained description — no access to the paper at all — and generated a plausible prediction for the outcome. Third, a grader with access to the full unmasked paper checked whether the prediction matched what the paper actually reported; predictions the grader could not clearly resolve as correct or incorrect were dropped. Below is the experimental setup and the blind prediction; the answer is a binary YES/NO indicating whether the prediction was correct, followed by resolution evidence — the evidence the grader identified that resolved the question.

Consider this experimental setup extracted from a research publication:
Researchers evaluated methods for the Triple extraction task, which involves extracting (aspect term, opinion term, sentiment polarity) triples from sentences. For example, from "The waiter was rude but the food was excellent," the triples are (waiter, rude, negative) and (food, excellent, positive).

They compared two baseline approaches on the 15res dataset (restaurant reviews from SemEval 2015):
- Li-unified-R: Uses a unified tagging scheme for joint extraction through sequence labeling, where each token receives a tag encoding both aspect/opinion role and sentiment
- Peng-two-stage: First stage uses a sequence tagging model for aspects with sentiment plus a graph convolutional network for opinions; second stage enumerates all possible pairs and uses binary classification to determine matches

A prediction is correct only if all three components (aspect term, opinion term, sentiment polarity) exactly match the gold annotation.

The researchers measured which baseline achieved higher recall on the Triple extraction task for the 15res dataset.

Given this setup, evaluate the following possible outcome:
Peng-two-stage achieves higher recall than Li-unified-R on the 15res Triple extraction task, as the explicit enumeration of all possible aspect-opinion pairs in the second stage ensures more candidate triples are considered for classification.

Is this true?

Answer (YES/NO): YES